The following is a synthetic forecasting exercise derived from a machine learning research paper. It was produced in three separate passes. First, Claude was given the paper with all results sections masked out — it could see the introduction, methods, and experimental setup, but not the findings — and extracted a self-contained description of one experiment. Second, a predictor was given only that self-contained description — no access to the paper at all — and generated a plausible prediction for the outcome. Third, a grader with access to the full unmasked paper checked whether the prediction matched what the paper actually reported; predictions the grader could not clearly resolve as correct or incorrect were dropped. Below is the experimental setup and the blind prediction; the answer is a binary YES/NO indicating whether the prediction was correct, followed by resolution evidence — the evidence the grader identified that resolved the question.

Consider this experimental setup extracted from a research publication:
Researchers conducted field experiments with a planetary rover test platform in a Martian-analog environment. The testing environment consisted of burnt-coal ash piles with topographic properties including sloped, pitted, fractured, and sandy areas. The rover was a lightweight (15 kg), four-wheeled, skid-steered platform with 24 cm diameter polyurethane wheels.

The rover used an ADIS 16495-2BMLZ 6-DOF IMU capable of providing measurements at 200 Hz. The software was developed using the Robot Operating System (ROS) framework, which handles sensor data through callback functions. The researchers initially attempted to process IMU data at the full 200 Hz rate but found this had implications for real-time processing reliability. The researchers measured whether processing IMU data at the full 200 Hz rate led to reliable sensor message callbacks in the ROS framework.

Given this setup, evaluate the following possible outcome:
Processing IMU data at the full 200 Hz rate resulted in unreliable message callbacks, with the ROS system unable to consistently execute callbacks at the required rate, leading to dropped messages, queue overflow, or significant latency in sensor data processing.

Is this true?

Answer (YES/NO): YES